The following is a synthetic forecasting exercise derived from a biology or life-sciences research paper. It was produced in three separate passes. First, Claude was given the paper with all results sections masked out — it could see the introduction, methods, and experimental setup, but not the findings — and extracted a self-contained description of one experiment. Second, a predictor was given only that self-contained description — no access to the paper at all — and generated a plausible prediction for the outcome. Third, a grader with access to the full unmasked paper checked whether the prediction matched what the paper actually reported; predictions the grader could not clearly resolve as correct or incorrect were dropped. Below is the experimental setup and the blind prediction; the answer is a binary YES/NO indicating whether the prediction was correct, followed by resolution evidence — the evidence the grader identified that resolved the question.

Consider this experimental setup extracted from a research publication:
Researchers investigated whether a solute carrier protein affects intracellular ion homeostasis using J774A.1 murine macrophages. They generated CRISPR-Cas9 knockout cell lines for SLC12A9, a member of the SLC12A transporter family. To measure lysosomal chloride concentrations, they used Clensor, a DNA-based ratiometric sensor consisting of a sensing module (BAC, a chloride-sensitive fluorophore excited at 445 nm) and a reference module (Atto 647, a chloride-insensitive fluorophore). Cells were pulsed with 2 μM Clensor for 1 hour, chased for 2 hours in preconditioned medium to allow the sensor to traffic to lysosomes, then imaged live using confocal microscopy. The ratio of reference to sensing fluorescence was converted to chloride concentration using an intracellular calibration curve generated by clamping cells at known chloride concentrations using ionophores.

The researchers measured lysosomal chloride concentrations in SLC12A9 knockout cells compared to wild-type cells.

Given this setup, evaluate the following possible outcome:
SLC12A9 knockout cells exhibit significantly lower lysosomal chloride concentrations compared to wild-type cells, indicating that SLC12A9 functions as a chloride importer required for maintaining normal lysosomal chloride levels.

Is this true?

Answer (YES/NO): NO